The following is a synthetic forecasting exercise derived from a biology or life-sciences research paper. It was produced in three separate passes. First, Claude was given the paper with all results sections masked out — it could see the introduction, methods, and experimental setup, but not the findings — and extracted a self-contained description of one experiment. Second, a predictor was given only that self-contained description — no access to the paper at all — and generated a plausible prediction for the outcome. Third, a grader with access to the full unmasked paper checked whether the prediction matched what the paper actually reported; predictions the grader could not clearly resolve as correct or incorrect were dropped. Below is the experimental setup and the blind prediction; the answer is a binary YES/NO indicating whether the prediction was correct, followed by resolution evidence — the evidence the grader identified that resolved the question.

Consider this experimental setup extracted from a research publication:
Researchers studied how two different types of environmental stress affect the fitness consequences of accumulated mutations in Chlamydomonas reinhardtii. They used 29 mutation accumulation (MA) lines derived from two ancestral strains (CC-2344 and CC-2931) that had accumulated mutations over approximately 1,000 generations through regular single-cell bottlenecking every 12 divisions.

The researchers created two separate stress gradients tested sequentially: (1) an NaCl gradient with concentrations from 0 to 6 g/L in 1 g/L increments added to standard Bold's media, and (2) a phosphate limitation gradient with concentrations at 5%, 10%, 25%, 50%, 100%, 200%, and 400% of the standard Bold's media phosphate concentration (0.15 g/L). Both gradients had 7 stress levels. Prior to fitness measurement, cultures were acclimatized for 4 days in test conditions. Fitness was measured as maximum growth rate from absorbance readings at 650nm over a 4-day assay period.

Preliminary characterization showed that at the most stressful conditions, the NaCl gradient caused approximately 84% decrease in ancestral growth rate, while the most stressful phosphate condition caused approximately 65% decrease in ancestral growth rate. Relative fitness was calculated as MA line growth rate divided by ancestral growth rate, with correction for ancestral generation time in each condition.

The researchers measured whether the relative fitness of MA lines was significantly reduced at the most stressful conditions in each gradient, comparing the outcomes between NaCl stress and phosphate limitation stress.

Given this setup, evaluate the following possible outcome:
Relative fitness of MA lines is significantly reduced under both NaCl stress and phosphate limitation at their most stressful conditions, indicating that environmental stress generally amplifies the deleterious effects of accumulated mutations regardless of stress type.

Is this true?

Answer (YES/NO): NO